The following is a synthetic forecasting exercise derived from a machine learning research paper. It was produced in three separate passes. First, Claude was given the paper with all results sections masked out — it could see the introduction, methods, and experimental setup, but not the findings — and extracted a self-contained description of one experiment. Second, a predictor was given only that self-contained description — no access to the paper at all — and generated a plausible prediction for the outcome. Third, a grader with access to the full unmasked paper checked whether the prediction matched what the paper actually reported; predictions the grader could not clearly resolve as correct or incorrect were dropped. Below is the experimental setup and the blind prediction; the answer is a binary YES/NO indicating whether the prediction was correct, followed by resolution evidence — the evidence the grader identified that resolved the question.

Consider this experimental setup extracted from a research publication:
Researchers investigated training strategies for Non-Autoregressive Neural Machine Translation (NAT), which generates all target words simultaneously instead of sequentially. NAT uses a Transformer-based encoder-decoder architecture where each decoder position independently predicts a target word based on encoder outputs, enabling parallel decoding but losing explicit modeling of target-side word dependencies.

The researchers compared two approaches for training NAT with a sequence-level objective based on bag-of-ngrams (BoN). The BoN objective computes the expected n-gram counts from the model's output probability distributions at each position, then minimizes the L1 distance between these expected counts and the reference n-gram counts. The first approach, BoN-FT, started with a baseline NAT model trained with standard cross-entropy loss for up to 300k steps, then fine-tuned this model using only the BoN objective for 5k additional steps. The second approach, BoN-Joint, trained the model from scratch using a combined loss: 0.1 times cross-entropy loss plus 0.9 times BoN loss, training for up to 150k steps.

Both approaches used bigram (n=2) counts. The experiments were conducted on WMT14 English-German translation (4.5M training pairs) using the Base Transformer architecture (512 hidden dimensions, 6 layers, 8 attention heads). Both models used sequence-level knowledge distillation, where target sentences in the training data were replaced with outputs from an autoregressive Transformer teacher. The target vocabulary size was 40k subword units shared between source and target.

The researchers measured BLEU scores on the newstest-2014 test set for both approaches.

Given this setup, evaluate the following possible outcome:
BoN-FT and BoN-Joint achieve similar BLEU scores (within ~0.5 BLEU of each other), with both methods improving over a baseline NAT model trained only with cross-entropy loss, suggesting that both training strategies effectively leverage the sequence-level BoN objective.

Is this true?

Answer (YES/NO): NO